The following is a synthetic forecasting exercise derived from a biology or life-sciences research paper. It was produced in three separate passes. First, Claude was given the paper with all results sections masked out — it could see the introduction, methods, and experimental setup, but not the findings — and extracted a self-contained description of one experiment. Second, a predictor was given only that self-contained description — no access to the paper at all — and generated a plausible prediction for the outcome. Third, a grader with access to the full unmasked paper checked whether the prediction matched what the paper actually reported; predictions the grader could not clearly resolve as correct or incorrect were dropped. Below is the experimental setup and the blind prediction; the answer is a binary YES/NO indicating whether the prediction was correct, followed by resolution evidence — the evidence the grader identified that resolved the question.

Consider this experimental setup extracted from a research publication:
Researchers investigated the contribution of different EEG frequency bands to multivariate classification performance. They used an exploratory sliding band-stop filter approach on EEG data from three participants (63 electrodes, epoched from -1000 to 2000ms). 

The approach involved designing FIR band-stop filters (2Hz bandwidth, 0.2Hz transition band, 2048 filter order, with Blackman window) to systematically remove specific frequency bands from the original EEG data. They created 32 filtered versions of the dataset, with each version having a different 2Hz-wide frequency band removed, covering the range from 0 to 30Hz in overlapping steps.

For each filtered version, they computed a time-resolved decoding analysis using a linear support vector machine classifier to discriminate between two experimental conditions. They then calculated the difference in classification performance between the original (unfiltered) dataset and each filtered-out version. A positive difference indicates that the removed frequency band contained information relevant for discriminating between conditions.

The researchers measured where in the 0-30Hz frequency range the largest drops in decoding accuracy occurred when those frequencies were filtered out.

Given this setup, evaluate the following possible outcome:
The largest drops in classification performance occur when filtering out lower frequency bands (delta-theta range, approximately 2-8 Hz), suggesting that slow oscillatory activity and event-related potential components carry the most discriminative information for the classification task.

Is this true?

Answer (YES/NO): YES